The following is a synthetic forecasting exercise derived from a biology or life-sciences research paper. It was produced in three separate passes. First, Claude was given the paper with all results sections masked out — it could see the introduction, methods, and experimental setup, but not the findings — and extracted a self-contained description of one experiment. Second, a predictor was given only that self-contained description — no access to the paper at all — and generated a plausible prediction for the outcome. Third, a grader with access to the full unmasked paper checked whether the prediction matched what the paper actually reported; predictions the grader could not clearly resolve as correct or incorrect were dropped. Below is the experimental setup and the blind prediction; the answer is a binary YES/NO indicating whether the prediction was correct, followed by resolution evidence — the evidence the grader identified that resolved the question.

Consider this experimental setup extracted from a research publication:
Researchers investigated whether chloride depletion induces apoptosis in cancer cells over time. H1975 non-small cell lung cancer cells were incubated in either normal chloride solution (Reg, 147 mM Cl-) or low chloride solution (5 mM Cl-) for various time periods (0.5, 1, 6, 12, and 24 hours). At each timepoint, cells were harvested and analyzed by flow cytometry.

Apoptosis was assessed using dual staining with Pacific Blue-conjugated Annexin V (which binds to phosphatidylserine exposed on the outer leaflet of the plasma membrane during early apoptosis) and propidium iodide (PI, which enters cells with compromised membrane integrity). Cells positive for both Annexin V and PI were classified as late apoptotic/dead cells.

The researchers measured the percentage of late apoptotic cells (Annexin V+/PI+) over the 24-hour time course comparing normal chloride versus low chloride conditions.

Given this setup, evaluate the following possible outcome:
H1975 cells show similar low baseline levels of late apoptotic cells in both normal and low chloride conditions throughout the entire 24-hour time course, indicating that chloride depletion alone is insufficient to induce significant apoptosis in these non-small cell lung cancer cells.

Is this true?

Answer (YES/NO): NO